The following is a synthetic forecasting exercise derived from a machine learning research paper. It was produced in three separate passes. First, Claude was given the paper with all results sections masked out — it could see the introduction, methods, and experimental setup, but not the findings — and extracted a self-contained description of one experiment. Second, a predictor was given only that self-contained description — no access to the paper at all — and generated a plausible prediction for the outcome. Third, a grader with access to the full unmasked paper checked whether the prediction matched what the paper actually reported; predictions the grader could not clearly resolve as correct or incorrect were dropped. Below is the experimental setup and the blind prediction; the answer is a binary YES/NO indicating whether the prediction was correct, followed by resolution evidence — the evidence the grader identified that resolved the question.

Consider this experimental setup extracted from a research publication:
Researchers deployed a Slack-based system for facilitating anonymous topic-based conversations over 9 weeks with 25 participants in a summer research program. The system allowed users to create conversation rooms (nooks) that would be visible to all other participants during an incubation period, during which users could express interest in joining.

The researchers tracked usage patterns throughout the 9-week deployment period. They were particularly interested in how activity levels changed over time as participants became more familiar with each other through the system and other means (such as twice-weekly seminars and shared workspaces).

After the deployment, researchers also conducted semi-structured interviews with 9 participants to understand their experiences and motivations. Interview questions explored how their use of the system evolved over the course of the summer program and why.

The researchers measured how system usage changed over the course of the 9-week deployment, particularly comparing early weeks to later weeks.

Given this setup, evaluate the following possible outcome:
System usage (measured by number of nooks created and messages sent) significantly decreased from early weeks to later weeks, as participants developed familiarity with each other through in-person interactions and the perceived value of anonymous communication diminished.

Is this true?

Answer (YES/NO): NO